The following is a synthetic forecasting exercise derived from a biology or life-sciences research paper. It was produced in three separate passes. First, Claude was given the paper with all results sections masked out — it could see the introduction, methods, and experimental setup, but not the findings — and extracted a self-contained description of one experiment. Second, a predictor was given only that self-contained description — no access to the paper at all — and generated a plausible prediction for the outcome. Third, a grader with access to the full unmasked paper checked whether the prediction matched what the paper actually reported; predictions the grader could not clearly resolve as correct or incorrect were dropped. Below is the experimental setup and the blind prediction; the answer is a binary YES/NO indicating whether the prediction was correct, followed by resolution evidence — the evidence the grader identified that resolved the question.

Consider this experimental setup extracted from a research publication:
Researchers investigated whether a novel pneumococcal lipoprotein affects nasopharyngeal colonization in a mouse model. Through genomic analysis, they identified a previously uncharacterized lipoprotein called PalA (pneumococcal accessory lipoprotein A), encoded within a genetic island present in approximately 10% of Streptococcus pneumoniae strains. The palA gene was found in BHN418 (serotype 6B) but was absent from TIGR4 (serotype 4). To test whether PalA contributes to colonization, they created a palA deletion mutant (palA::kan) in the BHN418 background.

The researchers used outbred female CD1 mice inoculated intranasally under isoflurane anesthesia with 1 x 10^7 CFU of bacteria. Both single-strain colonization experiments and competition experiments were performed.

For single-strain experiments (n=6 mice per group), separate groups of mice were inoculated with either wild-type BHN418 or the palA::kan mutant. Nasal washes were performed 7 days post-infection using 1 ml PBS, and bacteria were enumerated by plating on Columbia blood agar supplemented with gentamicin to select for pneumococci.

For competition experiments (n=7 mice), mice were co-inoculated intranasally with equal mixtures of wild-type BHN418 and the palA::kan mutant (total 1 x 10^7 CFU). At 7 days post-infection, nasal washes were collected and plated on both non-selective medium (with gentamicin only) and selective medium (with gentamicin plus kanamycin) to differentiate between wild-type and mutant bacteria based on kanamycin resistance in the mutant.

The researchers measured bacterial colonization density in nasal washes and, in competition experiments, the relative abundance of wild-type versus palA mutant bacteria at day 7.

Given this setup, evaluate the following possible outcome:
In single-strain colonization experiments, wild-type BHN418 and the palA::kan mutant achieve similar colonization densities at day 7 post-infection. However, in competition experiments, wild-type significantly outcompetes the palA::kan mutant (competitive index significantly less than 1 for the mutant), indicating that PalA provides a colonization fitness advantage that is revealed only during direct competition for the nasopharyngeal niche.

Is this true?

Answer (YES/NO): NO